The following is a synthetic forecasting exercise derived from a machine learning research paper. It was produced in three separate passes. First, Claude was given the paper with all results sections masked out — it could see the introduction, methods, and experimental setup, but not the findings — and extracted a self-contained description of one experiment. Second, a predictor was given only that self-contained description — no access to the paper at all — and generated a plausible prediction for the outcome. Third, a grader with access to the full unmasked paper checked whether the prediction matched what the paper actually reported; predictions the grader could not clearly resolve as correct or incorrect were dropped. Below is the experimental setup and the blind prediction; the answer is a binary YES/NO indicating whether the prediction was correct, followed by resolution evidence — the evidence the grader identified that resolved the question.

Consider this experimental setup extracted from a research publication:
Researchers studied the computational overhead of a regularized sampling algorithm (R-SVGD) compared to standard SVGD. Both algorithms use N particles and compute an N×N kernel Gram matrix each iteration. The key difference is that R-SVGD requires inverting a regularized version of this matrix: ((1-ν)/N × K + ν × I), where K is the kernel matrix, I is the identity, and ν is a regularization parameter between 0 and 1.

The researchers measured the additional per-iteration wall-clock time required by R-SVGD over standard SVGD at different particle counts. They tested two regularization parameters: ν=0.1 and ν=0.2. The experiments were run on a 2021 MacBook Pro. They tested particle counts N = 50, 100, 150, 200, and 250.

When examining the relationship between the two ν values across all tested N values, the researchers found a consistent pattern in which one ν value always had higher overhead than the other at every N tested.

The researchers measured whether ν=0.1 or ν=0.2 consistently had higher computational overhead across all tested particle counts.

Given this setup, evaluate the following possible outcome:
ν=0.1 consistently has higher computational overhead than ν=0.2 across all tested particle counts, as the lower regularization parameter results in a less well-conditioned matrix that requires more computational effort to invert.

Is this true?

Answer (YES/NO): YES